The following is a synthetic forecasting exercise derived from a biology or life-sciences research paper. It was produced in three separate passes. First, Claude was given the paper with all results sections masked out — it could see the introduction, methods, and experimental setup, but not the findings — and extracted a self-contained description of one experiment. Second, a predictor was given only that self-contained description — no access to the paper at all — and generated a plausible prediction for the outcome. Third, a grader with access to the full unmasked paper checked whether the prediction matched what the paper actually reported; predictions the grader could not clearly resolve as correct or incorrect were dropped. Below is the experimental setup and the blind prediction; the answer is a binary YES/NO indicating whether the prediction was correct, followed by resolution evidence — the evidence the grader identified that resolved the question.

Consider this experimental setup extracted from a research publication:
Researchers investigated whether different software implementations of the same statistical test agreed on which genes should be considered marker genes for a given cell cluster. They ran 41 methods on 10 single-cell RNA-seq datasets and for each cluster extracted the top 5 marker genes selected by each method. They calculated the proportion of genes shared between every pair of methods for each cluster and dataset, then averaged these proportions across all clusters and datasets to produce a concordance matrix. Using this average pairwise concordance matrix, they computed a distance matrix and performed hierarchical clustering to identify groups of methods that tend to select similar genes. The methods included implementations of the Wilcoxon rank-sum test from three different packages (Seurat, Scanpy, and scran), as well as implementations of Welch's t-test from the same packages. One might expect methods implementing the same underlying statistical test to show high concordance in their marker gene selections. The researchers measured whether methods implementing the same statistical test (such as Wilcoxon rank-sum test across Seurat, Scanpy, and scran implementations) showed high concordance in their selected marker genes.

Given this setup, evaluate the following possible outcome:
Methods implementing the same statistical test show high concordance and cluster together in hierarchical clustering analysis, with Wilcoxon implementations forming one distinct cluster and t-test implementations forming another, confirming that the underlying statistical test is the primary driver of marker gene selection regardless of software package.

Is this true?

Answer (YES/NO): NO